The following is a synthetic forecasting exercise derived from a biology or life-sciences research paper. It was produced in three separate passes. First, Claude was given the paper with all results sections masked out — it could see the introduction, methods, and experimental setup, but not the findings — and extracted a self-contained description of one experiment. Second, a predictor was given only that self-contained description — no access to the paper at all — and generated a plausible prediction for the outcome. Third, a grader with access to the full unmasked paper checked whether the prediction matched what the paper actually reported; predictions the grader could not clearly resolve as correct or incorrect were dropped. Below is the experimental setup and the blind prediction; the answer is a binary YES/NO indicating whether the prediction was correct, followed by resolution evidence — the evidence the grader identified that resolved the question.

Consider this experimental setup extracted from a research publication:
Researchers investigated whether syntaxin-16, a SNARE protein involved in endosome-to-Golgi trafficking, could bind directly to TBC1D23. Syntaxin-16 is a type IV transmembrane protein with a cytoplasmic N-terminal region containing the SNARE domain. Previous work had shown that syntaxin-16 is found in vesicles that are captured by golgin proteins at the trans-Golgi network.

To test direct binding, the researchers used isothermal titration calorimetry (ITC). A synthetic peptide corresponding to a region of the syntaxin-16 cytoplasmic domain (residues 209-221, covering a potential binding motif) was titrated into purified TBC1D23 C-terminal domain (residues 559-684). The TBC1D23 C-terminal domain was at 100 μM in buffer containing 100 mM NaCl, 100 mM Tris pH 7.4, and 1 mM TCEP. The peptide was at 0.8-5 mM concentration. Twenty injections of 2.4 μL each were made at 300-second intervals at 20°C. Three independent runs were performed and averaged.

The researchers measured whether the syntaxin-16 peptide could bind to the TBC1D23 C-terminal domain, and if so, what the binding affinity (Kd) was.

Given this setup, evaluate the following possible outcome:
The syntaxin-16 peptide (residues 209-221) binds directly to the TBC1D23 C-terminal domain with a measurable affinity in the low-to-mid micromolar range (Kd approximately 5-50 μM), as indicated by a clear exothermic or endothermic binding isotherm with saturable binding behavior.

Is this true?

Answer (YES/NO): NO